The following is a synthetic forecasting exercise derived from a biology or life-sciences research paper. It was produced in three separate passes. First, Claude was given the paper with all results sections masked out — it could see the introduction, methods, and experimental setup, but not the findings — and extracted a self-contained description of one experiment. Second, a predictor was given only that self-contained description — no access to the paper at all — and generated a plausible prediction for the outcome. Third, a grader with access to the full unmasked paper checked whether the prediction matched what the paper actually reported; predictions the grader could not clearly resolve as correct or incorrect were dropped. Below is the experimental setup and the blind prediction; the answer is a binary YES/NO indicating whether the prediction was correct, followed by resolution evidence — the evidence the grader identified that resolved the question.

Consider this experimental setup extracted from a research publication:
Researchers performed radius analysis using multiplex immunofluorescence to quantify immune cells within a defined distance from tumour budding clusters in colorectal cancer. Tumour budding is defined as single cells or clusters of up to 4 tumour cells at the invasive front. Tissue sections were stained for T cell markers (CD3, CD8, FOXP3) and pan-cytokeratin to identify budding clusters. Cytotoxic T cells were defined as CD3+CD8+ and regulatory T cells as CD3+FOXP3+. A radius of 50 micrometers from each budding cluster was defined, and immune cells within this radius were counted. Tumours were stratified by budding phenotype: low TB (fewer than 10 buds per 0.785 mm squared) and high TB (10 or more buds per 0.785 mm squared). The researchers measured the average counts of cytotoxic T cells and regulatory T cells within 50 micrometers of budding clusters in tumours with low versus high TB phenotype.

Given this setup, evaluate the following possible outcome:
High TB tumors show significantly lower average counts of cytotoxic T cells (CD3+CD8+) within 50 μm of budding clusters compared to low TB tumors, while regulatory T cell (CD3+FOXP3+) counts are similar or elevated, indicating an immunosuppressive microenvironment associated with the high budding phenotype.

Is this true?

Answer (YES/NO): NO